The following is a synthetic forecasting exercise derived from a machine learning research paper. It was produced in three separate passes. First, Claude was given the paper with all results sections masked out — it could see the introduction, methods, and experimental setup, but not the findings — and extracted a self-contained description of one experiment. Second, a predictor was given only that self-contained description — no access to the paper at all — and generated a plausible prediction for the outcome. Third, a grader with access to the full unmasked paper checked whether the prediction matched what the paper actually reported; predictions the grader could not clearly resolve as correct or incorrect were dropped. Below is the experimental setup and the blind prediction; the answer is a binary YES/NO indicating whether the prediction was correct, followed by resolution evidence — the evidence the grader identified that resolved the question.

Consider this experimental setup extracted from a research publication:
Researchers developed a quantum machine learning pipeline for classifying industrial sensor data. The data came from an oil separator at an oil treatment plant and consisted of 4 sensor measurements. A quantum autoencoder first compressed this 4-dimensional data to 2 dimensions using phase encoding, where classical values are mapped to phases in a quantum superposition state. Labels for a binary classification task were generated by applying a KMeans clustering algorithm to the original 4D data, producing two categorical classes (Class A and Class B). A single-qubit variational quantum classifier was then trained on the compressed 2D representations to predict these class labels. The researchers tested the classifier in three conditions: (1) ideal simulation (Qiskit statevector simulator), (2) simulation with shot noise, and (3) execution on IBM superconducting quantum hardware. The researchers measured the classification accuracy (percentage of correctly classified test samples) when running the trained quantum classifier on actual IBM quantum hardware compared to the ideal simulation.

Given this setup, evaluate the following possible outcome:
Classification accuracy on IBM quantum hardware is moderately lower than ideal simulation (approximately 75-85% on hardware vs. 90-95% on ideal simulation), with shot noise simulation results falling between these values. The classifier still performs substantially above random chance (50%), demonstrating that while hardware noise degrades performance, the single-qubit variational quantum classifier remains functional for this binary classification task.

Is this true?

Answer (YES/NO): NO